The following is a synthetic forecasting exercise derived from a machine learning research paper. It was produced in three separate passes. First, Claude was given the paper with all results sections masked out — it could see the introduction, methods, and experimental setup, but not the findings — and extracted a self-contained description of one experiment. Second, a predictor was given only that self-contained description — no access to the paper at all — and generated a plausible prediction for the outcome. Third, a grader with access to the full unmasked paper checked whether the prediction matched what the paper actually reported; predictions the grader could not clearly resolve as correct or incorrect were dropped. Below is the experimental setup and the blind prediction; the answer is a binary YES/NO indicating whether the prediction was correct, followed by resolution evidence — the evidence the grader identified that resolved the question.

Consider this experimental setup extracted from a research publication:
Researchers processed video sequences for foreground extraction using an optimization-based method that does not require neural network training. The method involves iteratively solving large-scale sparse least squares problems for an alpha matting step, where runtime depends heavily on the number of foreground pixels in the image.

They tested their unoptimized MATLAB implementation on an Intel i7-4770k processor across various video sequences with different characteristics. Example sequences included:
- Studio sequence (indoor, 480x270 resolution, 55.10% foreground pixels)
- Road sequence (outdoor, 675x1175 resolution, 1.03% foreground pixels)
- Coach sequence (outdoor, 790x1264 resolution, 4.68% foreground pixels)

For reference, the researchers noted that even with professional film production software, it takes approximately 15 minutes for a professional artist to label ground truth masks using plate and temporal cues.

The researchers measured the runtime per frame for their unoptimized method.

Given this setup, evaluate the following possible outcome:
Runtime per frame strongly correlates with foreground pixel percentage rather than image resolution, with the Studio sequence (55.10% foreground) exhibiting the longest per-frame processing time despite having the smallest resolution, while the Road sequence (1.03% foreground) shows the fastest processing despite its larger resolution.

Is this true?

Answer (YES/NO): NO